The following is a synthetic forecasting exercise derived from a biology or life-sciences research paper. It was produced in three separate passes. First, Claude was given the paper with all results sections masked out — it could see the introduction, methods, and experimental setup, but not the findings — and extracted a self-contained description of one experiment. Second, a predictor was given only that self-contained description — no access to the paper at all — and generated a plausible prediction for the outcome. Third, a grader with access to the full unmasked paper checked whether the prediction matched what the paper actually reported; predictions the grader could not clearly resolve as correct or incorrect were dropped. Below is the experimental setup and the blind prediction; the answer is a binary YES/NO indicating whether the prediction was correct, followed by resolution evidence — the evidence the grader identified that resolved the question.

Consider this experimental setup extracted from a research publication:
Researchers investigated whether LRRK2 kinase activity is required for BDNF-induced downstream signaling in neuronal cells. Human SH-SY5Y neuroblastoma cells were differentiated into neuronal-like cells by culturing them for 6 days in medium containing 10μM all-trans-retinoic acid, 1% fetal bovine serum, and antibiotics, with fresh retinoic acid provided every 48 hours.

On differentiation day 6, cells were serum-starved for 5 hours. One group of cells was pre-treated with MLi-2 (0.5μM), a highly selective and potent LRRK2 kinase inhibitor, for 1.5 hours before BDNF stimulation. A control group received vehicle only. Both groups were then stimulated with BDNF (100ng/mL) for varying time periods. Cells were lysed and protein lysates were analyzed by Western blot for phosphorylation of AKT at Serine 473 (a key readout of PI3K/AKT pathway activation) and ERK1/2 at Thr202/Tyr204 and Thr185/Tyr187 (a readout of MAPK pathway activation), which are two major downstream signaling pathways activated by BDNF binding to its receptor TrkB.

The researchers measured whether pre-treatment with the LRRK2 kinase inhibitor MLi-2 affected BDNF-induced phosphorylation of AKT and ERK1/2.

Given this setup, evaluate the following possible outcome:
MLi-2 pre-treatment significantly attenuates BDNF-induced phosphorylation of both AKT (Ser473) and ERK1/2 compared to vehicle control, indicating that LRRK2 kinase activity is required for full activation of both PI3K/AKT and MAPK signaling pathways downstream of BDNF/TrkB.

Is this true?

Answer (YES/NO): NO